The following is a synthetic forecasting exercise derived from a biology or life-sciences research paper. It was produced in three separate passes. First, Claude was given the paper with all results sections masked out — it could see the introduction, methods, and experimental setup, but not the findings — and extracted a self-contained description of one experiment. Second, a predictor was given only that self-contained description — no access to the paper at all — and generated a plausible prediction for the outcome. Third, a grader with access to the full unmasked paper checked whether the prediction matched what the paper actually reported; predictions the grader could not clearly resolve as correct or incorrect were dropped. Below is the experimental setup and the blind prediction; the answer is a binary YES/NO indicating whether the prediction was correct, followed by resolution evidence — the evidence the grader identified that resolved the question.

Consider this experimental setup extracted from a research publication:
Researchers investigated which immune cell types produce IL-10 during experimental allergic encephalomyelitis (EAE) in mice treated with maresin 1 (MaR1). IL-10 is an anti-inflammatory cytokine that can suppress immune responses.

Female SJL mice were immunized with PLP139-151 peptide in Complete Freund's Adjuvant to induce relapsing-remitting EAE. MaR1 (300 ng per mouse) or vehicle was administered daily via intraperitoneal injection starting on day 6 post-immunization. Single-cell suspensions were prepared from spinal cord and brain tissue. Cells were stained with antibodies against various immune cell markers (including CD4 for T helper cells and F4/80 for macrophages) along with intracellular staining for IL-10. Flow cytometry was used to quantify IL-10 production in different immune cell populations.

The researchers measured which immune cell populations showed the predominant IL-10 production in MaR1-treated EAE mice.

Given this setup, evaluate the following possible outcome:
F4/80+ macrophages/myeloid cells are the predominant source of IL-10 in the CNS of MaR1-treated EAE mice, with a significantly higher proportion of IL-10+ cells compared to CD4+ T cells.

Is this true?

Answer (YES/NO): NO